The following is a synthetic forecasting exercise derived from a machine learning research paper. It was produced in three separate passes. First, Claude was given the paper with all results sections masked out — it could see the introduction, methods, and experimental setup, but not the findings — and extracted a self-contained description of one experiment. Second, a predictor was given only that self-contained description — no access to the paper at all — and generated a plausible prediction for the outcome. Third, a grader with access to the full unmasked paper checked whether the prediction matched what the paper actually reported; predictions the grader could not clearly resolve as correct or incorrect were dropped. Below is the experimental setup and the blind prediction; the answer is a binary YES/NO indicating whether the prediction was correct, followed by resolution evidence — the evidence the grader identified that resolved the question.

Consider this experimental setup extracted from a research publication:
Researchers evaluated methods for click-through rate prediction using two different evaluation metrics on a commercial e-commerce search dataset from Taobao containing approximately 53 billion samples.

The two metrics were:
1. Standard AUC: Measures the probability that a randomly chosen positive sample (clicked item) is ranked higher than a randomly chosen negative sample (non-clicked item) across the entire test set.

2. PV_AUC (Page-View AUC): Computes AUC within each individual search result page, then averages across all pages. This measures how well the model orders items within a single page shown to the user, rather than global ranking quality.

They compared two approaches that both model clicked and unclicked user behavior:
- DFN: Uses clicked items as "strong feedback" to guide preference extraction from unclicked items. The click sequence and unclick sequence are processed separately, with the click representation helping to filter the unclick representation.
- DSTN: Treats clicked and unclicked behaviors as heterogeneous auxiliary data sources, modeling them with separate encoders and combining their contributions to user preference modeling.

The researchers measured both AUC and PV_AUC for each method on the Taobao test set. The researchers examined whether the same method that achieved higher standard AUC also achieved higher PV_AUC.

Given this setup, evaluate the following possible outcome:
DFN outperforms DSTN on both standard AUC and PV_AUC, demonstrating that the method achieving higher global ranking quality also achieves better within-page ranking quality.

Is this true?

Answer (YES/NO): NO